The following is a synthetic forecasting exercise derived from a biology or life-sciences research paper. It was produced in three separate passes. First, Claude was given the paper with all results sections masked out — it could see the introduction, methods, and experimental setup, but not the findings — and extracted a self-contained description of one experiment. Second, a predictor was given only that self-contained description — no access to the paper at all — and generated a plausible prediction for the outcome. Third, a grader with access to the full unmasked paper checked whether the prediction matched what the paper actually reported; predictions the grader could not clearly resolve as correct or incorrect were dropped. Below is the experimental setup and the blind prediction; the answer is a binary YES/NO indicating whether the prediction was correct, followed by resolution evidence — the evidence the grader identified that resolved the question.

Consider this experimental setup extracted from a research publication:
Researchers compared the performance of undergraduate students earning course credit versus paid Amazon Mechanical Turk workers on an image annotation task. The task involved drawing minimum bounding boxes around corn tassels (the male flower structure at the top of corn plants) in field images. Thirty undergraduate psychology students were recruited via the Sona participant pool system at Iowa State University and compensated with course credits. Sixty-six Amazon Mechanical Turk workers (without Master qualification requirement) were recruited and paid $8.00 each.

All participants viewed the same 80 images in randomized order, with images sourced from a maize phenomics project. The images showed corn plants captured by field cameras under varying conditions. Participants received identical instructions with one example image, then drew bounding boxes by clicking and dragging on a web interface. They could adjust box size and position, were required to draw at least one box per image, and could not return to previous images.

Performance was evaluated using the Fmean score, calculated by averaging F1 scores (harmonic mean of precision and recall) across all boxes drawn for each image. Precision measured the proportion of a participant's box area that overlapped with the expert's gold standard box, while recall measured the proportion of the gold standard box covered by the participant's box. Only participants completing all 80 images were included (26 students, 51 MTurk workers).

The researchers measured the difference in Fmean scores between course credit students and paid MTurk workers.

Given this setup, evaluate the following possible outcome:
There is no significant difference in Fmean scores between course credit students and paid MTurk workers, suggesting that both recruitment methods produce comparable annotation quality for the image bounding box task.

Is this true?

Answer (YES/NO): NO